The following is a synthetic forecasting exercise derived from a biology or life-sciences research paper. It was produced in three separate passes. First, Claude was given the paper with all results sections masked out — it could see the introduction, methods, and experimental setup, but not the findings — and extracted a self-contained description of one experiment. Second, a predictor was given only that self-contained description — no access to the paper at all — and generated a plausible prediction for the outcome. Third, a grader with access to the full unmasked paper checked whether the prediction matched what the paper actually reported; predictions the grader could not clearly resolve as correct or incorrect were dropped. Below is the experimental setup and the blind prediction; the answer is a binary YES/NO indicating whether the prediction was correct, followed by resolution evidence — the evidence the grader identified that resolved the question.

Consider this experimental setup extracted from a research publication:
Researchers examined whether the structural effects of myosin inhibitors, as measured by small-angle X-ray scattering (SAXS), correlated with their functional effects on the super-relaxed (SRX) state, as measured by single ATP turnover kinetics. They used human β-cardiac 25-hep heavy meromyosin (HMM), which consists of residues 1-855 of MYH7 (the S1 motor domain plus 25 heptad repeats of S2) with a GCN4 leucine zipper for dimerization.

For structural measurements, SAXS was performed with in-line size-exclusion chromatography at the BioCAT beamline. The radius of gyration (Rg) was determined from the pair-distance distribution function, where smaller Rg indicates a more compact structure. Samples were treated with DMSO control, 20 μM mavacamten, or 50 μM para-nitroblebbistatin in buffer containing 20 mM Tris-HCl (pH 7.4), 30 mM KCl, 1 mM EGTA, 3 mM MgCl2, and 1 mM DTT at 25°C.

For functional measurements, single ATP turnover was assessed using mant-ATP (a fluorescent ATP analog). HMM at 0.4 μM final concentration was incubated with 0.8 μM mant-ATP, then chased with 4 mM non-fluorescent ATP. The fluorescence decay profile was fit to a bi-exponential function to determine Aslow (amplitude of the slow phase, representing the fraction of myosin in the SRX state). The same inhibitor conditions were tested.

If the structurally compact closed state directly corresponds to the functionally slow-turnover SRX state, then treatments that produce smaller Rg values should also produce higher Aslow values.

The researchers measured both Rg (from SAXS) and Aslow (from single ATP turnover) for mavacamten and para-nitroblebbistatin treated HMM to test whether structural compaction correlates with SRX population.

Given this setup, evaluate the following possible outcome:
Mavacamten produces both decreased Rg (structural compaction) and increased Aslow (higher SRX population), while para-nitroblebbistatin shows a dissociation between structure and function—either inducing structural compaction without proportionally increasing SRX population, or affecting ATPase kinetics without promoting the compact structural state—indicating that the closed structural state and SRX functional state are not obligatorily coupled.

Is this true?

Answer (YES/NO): YES